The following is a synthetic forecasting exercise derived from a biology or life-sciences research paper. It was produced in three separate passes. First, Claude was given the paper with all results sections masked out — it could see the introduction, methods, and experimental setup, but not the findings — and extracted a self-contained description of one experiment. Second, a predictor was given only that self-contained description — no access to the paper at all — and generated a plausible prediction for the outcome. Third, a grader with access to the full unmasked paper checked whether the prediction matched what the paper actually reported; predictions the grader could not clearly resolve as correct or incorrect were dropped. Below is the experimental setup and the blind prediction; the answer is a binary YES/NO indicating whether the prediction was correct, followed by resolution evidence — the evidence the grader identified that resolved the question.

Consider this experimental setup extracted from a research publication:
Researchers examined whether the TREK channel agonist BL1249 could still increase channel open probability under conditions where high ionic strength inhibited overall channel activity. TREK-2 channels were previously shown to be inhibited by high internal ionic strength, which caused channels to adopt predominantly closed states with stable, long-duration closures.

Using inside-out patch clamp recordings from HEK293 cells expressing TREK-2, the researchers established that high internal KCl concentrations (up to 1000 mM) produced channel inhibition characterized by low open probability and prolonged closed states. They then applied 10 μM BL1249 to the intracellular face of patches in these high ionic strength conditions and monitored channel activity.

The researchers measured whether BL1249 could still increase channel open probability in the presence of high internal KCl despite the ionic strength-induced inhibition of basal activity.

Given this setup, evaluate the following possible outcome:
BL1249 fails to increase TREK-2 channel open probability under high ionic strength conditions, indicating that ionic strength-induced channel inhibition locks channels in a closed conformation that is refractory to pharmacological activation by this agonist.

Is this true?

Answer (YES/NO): NO